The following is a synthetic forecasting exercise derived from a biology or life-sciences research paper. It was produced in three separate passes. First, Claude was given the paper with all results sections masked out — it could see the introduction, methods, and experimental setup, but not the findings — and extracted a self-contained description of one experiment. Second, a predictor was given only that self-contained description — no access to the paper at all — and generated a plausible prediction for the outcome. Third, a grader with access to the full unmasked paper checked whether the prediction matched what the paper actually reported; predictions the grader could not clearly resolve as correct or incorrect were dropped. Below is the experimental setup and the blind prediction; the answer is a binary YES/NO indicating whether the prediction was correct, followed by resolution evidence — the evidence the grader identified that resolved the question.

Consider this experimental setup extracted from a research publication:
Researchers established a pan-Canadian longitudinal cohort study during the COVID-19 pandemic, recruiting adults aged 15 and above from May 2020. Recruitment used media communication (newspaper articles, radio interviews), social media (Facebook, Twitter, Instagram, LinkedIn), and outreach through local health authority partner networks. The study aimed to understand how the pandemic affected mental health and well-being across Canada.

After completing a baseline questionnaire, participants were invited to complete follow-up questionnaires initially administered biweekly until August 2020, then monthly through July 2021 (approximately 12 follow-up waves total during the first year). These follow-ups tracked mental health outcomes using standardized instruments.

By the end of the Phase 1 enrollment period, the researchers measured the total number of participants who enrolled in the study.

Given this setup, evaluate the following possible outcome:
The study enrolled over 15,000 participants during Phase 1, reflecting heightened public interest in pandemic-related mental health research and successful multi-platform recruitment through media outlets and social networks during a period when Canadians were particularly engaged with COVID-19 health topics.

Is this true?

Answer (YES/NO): NO